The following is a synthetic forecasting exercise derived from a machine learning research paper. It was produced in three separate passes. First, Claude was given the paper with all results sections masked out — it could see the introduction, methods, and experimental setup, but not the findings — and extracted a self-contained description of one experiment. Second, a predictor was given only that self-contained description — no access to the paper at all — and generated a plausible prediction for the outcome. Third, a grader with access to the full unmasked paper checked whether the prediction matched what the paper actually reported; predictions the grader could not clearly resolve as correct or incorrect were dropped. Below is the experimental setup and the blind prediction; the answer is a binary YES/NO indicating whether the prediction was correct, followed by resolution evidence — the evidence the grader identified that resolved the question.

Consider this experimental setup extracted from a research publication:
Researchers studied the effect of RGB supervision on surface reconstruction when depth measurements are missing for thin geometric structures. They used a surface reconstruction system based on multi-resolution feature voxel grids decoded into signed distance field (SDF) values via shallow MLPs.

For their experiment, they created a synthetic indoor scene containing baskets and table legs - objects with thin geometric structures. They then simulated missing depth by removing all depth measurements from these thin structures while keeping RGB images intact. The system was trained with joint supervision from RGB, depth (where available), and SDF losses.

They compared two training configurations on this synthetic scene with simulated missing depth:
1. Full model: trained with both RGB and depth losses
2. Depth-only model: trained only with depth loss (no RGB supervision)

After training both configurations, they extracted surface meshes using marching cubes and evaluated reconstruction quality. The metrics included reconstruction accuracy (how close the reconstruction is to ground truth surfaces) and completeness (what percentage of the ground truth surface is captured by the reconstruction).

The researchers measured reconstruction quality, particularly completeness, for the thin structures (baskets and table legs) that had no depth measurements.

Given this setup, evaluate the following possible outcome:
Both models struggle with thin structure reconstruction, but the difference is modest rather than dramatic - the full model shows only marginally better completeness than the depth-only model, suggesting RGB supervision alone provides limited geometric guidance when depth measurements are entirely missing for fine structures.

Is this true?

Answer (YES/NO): NO